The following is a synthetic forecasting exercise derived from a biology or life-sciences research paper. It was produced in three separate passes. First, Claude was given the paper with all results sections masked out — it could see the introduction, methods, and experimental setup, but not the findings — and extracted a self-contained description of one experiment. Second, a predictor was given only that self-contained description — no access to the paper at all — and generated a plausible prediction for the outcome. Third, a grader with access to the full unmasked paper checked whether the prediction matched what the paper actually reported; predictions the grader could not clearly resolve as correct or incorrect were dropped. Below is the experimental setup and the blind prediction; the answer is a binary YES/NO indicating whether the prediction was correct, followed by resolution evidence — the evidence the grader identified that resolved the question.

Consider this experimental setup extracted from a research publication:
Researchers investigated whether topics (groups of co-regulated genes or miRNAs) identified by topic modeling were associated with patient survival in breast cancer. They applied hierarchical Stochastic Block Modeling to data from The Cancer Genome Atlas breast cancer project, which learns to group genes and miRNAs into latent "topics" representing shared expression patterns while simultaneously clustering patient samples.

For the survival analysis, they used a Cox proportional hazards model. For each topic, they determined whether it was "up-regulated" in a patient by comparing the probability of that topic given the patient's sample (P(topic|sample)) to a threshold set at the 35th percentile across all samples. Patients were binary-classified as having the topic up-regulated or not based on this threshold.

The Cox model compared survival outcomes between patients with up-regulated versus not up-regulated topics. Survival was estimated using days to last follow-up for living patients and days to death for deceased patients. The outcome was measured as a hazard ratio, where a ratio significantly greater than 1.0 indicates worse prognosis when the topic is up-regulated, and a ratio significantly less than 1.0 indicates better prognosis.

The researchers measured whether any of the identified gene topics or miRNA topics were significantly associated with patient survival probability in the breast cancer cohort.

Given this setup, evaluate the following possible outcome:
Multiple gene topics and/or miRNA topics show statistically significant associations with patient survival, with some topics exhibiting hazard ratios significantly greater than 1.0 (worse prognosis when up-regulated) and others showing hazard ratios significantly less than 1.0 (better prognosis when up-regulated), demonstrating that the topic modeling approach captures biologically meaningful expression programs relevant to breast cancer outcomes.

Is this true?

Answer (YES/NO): NO